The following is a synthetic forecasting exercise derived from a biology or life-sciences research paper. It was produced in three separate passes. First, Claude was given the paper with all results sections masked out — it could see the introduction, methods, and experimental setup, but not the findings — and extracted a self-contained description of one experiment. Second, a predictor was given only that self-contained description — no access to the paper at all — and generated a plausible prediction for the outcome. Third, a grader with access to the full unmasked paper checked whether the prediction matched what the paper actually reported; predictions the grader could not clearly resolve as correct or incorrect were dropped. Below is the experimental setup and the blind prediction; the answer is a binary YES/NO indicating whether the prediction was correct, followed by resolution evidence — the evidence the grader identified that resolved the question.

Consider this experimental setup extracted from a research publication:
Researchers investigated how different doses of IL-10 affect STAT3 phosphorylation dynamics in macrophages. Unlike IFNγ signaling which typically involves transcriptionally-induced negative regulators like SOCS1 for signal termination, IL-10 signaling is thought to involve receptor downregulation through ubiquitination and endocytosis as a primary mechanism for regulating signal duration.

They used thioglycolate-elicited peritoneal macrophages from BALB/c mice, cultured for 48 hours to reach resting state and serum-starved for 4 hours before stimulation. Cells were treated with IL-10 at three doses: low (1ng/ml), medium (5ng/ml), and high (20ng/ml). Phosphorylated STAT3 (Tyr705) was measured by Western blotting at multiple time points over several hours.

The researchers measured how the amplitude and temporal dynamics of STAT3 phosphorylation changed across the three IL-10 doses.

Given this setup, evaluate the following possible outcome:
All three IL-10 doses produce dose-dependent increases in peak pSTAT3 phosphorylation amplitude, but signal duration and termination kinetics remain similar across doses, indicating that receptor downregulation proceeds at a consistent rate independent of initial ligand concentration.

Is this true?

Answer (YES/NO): NO